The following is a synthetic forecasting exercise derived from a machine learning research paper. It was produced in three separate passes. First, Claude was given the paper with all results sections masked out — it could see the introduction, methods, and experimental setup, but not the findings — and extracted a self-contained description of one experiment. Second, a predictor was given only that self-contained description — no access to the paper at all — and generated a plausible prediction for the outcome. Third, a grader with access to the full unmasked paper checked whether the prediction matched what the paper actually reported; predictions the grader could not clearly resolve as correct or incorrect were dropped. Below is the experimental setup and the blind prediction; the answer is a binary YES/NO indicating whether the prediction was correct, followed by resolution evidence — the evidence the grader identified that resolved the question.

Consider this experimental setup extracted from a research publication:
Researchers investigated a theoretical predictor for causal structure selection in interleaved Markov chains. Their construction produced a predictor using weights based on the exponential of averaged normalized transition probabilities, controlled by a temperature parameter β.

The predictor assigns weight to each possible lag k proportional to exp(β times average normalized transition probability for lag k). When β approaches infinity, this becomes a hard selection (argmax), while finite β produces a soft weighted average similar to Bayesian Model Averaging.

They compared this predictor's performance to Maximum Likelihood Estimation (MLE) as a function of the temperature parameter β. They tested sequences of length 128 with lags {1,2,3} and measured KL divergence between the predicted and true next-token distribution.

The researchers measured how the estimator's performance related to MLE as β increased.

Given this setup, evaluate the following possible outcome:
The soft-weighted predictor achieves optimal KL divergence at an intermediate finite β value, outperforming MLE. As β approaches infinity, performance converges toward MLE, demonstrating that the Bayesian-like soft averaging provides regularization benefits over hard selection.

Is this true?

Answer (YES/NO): NO